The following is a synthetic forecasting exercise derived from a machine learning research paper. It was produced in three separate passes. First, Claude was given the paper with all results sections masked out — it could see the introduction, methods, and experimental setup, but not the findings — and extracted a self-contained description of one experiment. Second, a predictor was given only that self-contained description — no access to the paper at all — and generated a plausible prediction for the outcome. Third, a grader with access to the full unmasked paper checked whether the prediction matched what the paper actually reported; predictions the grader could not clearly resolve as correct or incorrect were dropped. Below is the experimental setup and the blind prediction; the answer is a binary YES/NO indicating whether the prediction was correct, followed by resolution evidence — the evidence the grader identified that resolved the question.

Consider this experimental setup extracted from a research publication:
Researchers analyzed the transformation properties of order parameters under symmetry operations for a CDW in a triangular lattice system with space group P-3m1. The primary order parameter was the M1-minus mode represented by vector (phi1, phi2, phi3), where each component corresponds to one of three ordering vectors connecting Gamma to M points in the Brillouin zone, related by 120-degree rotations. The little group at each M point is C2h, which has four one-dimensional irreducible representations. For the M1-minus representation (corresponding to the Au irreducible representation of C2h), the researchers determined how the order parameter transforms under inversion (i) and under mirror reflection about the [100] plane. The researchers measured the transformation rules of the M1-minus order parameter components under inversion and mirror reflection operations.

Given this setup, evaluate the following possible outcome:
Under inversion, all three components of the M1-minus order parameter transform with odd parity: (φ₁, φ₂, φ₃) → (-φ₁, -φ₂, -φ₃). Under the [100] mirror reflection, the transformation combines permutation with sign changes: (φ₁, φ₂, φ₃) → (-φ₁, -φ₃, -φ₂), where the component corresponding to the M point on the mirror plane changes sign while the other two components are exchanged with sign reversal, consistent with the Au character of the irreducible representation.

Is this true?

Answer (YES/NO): NO